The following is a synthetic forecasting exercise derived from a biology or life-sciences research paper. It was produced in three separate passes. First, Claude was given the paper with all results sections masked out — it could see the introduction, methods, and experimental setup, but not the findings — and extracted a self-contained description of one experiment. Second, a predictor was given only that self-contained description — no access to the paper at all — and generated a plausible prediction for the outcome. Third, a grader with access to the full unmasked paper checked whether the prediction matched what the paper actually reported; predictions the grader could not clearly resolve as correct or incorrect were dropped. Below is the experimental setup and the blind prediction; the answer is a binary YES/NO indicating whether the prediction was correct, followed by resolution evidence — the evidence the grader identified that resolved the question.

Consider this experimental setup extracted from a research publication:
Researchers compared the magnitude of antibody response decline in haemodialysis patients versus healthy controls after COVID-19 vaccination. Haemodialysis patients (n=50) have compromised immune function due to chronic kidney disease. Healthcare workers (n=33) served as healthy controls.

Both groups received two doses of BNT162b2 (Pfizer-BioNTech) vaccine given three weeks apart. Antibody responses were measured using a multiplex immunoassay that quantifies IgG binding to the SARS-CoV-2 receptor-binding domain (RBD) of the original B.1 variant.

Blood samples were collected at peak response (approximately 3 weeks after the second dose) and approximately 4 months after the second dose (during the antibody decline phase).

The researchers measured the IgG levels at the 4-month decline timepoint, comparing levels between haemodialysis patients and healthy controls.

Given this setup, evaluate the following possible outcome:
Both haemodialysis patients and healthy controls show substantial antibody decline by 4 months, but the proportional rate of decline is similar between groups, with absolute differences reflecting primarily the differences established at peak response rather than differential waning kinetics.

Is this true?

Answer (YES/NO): NO